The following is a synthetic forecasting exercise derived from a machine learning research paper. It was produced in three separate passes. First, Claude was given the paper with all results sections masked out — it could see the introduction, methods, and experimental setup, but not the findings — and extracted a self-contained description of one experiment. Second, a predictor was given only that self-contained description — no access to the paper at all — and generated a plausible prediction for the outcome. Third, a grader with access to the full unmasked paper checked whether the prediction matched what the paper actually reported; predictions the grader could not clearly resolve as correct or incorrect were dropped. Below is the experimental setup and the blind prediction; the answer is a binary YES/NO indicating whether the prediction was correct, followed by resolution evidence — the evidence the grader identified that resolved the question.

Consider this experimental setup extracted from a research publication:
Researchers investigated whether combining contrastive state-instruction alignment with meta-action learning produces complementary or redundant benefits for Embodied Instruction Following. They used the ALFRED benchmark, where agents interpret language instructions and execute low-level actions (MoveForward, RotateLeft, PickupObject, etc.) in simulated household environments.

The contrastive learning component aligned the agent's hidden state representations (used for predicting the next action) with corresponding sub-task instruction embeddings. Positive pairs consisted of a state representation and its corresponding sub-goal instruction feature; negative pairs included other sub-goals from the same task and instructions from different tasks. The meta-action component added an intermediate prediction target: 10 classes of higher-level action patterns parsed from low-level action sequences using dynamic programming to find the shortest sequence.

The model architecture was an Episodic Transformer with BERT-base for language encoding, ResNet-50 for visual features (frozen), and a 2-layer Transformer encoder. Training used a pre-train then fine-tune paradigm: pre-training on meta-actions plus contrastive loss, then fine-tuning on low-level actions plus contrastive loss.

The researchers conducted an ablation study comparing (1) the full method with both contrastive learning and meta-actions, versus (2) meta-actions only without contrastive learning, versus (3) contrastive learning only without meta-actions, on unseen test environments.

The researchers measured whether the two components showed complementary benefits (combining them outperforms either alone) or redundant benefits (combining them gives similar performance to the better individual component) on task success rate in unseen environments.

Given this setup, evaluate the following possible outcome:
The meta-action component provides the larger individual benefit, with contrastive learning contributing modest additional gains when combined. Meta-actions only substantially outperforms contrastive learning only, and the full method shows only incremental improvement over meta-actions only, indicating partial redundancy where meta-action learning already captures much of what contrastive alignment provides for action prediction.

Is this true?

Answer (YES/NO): NO